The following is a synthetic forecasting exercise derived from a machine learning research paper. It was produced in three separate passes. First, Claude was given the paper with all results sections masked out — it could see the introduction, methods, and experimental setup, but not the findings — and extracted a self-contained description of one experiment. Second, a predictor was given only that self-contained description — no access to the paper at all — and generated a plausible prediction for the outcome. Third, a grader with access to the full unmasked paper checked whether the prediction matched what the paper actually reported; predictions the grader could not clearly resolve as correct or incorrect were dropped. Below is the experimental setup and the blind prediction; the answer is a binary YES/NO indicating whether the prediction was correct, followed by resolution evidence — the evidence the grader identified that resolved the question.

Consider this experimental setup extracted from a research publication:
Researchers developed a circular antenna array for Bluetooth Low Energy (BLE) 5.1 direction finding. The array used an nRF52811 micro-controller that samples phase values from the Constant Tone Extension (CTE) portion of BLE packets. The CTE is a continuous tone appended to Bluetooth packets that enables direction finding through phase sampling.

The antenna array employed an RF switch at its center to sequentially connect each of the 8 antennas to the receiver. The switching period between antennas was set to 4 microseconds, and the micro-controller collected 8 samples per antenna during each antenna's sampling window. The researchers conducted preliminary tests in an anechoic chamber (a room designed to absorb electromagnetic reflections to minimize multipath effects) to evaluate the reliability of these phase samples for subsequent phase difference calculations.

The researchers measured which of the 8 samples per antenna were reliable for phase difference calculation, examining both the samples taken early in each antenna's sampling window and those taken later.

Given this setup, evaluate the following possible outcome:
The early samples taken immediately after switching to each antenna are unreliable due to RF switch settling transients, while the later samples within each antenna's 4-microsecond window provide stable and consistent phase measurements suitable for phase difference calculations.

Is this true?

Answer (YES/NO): NO